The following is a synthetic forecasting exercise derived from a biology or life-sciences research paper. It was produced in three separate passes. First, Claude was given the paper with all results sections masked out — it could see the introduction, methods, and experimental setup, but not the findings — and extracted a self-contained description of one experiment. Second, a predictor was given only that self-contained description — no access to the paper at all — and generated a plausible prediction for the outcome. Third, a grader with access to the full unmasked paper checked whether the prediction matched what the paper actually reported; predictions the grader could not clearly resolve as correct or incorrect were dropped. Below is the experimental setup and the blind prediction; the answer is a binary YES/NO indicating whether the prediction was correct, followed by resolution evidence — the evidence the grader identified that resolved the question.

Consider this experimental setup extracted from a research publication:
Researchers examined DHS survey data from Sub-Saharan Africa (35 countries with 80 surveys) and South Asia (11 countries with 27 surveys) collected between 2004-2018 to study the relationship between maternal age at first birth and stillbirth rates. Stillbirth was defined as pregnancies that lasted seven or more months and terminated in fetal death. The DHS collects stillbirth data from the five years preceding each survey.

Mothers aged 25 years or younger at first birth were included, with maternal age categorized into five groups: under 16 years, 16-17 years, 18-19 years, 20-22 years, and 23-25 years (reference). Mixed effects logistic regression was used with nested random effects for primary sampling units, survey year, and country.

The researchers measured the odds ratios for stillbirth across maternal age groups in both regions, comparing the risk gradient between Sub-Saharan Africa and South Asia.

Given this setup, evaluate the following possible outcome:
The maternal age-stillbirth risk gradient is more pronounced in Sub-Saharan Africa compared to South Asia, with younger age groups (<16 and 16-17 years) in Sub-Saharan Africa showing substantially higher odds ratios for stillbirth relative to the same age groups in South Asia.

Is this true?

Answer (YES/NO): NO